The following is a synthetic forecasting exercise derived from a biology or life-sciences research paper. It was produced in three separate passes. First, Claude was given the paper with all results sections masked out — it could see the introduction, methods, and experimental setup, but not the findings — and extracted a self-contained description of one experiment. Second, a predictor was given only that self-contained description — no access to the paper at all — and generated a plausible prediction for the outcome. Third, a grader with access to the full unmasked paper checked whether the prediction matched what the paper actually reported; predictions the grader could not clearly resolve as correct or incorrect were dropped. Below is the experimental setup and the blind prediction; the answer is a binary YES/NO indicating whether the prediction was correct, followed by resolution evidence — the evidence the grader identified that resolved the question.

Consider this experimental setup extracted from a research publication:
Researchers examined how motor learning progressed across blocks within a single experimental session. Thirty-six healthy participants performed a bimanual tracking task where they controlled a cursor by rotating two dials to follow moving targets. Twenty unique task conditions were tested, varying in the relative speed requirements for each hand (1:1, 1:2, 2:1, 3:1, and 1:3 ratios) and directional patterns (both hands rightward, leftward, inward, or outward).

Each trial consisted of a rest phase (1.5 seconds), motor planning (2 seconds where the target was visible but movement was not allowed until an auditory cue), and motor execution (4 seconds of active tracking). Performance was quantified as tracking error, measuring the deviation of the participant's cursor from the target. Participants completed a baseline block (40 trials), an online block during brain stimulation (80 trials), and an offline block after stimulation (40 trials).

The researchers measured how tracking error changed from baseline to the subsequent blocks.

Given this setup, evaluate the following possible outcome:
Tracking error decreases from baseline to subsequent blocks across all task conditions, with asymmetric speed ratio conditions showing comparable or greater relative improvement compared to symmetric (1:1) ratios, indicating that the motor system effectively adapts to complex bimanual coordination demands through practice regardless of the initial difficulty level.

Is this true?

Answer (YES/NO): NO